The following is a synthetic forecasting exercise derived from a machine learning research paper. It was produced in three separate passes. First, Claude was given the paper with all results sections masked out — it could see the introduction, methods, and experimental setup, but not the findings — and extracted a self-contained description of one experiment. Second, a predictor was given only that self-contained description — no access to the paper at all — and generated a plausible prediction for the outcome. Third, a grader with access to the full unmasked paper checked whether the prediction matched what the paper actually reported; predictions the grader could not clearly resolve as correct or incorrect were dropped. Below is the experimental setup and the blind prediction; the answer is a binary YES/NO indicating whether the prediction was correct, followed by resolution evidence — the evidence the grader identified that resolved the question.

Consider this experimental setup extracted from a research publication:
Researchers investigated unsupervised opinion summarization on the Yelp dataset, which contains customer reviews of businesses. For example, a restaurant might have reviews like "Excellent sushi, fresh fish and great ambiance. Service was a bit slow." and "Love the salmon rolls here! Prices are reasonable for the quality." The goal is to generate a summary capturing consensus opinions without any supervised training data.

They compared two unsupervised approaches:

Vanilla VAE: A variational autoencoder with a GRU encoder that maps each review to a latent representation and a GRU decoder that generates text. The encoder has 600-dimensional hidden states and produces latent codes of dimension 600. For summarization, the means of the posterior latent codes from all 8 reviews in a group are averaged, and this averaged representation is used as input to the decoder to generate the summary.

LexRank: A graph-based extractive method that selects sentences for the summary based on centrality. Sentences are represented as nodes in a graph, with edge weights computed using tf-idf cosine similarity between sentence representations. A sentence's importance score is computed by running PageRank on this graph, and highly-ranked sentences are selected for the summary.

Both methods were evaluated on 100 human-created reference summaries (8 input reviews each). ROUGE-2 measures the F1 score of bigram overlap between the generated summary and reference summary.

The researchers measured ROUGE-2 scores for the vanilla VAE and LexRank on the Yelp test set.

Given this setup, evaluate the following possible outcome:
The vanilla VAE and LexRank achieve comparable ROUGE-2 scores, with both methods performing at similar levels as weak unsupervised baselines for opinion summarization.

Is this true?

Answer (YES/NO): NO